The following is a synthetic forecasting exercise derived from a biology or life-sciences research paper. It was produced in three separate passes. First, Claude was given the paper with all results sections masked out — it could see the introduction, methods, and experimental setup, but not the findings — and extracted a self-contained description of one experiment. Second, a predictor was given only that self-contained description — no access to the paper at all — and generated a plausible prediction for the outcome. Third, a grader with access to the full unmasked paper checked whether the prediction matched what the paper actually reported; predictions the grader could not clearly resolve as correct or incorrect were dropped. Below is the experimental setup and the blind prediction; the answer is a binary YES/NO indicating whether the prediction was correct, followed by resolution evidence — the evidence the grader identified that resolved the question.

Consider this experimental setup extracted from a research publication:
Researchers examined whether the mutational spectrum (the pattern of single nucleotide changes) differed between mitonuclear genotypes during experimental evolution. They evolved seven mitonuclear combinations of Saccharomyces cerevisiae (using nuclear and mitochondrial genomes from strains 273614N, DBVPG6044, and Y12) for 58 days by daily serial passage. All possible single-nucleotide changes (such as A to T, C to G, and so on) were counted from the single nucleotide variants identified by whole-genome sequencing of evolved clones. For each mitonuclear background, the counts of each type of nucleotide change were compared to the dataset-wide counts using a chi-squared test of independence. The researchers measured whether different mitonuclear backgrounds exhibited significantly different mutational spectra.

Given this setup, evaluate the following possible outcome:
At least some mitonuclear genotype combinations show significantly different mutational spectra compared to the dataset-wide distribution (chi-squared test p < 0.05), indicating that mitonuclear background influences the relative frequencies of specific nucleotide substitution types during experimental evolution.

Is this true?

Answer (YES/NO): YES